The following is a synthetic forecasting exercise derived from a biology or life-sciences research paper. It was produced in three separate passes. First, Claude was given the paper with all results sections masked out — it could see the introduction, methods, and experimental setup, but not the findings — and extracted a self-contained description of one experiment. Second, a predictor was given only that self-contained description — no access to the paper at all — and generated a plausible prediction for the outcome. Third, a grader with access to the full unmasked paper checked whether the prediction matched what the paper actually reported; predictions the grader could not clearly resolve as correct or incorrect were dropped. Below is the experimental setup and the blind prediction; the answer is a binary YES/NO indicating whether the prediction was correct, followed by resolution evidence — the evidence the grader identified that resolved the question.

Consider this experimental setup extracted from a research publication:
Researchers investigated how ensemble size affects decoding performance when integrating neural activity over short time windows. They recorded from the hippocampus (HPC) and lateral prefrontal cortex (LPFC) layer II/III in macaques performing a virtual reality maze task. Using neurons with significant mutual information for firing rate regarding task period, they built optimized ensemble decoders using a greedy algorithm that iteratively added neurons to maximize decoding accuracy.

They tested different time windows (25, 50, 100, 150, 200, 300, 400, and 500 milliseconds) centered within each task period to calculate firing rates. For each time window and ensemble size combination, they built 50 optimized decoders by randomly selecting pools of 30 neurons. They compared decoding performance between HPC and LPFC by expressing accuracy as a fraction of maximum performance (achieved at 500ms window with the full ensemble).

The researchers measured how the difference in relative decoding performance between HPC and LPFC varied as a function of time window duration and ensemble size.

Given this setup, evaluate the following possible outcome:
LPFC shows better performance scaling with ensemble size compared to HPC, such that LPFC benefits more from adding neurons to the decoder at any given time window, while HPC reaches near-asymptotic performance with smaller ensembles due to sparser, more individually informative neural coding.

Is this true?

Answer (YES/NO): NO